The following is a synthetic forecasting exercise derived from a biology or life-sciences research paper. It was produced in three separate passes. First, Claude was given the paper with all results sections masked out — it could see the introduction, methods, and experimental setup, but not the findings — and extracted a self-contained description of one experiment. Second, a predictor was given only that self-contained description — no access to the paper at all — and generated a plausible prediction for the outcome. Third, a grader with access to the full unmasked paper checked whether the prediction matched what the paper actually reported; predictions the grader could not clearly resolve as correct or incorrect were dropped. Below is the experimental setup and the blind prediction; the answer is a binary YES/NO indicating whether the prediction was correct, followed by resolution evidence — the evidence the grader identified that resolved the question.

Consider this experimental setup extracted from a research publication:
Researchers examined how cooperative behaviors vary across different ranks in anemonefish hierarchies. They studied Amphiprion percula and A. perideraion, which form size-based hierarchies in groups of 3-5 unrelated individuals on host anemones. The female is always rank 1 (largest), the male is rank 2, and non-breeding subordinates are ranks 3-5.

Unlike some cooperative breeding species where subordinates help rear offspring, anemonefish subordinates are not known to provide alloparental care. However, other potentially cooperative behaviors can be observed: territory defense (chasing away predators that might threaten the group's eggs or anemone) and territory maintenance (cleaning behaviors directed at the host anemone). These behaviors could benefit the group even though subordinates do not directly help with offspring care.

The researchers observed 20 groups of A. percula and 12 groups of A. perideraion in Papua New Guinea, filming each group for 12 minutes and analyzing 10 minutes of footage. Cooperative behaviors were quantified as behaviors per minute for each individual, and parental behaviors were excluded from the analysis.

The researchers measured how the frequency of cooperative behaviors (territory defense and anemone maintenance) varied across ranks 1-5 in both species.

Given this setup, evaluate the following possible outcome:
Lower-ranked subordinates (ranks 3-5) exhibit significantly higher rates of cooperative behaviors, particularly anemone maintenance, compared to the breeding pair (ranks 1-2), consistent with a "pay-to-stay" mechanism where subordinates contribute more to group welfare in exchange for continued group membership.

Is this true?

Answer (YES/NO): NO